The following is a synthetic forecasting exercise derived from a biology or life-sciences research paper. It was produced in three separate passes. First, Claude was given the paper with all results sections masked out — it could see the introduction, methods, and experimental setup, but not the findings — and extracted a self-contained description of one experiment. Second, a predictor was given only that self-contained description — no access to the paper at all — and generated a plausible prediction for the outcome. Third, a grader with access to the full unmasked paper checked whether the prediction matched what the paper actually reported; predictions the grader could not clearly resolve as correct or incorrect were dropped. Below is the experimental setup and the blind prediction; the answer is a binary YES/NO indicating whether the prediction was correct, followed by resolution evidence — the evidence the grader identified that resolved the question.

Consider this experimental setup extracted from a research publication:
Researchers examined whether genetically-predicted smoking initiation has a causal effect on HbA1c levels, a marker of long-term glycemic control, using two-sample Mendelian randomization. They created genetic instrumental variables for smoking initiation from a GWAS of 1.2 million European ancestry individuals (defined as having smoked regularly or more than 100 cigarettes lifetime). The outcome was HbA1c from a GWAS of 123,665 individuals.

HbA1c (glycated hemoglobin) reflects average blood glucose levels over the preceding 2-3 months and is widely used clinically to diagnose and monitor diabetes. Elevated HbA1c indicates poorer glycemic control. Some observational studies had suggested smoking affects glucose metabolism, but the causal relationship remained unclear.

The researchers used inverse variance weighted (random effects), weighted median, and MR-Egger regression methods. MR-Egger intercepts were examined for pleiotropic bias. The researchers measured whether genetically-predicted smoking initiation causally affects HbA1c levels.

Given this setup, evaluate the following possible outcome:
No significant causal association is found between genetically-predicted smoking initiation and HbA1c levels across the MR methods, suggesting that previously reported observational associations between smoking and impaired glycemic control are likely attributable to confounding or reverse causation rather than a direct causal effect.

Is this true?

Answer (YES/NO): NO